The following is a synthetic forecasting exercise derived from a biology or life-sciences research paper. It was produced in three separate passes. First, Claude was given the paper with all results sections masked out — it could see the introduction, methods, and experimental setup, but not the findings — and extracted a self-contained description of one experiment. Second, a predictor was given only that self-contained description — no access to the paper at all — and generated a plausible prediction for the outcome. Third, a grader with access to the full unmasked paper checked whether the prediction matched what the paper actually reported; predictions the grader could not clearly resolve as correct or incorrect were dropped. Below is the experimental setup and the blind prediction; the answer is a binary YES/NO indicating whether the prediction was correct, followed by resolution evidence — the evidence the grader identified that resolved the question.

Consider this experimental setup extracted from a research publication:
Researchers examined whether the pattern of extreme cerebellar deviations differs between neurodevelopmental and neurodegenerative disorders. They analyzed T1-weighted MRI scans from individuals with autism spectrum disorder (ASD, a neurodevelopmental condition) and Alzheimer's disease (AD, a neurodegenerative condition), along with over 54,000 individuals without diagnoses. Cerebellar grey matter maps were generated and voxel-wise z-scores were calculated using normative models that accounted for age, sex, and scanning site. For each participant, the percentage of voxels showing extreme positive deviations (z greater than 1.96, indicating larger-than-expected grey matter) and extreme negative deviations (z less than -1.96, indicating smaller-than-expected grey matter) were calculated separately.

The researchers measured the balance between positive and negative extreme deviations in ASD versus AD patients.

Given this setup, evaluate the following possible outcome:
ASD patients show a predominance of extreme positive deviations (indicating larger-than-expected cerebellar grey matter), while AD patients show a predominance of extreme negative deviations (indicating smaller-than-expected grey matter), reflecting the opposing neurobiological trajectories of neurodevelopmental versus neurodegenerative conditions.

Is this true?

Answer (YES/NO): NO